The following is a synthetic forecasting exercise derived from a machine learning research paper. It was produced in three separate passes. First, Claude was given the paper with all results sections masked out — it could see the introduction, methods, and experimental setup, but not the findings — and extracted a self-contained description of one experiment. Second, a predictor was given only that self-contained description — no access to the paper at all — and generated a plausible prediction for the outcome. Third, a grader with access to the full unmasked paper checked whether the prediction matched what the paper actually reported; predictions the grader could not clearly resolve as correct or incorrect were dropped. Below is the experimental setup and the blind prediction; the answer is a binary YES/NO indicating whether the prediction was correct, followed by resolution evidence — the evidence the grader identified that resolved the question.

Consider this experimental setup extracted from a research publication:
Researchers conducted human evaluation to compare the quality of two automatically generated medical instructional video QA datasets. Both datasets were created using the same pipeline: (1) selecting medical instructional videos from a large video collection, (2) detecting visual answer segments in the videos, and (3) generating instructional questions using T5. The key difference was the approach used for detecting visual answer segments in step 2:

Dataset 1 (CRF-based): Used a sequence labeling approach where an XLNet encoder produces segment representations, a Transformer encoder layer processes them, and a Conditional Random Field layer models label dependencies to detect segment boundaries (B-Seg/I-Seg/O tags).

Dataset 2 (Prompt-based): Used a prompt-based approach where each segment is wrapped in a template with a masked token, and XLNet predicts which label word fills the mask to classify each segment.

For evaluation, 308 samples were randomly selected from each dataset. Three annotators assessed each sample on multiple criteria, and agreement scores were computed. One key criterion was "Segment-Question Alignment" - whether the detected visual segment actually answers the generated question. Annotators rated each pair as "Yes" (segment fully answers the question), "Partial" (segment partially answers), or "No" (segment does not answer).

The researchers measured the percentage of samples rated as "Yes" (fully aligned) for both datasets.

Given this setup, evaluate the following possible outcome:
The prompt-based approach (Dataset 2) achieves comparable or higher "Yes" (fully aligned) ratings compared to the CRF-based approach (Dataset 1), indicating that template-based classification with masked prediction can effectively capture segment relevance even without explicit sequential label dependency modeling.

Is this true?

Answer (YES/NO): NO